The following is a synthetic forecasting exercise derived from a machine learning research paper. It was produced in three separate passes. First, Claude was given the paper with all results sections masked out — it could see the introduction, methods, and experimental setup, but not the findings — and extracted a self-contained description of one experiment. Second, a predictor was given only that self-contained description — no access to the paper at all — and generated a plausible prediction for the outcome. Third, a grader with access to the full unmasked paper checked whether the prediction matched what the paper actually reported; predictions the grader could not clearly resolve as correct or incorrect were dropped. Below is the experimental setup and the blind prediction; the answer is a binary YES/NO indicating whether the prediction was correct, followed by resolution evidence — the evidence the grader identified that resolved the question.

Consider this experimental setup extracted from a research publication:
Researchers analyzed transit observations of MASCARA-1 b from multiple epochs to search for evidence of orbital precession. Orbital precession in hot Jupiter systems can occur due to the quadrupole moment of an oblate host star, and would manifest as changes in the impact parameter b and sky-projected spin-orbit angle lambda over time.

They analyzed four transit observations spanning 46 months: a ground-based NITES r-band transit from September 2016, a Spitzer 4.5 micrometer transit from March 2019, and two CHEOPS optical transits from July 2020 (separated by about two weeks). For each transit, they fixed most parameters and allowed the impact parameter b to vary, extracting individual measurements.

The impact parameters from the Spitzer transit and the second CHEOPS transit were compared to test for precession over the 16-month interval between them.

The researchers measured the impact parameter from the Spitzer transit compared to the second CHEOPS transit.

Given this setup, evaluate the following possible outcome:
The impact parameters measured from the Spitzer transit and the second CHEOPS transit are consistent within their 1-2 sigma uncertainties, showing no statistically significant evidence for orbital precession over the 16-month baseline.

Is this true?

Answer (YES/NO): YES